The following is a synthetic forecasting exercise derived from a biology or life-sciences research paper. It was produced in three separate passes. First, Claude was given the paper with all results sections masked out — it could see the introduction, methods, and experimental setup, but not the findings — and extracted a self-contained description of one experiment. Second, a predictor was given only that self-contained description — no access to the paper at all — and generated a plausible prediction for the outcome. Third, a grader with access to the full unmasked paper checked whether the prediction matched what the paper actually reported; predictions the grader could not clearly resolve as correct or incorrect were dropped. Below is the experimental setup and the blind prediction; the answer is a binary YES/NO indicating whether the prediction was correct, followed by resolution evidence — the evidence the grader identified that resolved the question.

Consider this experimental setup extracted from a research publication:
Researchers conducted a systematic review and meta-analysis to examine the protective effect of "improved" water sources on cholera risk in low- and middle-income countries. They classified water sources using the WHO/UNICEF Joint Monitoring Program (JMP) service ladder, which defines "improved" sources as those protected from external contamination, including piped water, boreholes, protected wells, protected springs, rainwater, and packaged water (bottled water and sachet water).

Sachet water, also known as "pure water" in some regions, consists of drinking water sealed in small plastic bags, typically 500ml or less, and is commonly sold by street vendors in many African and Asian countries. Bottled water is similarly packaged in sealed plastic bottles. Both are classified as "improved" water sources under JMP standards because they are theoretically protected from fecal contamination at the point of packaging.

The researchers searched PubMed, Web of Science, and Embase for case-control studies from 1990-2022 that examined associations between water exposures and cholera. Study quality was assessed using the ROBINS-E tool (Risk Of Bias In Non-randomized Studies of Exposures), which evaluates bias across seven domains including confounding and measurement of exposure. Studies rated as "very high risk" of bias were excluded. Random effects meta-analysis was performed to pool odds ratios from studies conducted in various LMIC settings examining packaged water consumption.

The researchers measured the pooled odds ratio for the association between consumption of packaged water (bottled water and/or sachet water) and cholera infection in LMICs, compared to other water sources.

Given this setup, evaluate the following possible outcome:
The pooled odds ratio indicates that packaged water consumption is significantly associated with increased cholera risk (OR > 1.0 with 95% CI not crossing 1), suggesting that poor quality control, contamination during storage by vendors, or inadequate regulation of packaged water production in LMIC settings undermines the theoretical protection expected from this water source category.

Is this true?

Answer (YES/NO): NO